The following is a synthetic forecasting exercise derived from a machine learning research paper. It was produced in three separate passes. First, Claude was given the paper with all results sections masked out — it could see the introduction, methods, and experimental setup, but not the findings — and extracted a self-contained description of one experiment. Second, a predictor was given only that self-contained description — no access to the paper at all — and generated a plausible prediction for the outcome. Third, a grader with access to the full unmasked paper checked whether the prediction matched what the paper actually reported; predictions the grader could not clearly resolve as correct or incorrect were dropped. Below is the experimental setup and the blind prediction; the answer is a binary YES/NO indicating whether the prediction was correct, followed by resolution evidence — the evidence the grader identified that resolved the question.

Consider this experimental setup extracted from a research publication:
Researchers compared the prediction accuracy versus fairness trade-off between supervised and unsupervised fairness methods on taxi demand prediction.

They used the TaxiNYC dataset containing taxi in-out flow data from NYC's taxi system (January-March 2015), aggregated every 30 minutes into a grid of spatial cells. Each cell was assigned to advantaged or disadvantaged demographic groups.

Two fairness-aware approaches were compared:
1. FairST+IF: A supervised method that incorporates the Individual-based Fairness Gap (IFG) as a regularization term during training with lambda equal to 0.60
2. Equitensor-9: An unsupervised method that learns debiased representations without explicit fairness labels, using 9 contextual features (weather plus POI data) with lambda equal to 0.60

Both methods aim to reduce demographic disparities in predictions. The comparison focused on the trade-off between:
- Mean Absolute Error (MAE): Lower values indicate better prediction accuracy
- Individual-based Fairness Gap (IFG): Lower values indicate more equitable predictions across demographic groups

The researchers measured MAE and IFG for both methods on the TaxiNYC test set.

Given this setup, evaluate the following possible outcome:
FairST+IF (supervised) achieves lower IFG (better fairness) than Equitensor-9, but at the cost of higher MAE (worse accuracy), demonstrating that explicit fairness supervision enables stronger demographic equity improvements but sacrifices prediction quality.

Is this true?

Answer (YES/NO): YES